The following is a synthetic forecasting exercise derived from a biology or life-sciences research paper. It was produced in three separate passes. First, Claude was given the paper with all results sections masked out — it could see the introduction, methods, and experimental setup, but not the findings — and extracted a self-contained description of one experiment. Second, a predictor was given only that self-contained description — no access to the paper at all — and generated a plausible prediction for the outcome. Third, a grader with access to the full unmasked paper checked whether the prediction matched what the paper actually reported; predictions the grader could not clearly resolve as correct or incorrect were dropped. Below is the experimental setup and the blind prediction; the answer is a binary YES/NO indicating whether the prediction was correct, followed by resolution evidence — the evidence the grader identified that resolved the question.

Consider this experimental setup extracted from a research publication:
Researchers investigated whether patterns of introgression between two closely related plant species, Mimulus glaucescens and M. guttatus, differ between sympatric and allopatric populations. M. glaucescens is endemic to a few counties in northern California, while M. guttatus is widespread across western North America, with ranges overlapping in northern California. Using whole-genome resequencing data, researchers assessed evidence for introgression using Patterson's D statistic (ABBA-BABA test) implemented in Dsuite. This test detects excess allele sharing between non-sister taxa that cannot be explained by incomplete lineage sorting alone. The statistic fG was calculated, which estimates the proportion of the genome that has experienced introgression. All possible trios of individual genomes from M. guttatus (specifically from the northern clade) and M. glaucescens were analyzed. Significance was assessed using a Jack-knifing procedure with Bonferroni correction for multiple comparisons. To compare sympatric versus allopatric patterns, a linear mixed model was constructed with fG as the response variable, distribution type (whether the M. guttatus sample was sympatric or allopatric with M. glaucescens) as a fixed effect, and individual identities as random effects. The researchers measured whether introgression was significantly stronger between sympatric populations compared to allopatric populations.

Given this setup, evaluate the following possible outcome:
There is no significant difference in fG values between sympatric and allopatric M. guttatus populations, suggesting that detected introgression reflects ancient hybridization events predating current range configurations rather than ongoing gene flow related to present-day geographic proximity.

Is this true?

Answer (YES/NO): NO